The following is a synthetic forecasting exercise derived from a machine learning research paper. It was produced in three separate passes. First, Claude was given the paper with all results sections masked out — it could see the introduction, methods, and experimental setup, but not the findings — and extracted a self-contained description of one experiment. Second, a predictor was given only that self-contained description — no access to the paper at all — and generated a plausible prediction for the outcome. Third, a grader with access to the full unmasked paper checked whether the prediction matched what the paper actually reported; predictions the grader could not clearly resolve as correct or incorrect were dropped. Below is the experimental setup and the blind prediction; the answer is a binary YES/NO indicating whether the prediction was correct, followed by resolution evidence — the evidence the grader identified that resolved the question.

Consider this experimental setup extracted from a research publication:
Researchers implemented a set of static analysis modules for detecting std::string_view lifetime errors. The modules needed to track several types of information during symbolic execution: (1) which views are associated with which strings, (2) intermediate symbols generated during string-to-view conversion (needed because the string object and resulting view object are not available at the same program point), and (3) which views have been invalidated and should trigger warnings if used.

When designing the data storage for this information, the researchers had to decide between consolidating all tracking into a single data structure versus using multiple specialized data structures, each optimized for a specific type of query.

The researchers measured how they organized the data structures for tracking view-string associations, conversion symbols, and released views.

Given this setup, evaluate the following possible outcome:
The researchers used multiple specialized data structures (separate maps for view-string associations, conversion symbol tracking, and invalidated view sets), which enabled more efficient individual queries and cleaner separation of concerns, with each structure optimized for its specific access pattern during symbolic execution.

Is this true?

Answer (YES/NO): YES